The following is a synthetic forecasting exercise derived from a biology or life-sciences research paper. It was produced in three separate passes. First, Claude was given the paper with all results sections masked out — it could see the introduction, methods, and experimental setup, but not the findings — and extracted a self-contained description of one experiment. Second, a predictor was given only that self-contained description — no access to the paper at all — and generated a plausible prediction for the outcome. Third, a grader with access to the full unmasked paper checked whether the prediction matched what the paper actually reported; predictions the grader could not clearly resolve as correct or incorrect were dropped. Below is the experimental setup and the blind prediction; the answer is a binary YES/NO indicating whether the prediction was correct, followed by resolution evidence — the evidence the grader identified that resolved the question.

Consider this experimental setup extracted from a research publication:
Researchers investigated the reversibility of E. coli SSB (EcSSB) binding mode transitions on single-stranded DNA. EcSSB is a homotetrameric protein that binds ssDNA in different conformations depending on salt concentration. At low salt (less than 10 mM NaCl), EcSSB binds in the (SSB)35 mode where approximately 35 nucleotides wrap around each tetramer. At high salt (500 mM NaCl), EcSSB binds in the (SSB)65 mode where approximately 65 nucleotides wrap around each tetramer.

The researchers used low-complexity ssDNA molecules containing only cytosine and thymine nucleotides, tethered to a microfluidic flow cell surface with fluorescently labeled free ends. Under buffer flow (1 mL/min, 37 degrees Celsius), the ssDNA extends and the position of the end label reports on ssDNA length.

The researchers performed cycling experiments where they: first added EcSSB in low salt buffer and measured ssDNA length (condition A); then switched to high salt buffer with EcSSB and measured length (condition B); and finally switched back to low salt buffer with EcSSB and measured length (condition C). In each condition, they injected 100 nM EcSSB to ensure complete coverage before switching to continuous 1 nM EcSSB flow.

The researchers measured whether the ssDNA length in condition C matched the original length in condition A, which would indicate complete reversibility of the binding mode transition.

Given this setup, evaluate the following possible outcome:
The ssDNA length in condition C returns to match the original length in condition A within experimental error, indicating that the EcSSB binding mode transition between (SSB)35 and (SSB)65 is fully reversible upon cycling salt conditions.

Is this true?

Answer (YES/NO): YES